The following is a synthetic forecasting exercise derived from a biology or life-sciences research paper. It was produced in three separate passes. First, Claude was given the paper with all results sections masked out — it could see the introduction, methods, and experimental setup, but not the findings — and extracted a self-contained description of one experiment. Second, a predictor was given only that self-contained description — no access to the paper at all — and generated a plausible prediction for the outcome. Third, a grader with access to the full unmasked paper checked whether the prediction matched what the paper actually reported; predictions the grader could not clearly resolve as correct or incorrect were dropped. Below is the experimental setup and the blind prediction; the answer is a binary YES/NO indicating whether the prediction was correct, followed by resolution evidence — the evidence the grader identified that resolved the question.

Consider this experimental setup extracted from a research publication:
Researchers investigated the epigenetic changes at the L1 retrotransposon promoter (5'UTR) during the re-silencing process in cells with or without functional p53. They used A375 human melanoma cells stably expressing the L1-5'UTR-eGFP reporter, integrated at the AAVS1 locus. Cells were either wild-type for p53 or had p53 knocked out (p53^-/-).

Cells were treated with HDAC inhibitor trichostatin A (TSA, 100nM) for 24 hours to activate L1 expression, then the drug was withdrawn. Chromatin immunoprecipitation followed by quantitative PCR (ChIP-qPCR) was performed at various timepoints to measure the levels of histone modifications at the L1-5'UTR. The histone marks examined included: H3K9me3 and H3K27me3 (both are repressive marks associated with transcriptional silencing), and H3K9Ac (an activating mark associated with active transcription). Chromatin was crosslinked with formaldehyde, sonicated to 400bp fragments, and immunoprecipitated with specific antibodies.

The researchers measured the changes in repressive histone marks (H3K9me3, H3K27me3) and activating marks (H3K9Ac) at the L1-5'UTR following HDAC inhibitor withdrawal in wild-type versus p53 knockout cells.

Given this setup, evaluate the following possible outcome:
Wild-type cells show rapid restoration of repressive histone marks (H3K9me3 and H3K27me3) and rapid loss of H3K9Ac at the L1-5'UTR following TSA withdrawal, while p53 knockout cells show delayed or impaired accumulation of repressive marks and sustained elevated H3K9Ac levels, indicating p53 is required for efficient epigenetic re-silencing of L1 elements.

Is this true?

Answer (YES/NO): YES